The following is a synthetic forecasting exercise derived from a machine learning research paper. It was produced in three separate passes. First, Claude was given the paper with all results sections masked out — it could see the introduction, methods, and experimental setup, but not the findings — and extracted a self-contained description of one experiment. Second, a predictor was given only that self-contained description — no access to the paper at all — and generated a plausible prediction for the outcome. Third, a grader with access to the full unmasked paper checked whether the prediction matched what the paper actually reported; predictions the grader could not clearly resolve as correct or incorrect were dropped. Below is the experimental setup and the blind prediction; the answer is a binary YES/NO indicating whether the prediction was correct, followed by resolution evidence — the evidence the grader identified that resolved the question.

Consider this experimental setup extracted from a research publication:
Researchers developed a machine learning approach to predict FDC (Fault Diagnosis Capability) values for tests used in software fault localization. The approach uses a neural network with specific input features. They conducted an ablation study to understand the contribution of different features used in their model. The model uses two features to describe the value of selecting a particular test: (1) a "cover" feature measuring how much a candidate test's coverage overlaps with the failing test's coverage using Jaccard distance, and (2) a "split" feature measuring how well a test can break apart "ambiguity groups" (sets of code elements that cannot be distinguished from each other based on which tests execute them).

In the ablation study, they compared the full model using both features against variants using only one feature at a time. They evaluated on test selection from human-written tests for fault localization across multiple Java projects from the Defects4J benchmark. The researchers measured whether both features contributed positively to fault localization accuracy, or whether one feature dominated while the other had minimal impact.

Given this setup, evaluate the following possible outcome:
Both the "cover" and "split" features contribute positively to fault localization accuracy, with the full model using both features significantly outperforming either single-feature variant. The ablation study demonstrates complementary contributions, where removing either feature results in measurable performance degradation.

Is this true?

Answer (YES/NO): YES